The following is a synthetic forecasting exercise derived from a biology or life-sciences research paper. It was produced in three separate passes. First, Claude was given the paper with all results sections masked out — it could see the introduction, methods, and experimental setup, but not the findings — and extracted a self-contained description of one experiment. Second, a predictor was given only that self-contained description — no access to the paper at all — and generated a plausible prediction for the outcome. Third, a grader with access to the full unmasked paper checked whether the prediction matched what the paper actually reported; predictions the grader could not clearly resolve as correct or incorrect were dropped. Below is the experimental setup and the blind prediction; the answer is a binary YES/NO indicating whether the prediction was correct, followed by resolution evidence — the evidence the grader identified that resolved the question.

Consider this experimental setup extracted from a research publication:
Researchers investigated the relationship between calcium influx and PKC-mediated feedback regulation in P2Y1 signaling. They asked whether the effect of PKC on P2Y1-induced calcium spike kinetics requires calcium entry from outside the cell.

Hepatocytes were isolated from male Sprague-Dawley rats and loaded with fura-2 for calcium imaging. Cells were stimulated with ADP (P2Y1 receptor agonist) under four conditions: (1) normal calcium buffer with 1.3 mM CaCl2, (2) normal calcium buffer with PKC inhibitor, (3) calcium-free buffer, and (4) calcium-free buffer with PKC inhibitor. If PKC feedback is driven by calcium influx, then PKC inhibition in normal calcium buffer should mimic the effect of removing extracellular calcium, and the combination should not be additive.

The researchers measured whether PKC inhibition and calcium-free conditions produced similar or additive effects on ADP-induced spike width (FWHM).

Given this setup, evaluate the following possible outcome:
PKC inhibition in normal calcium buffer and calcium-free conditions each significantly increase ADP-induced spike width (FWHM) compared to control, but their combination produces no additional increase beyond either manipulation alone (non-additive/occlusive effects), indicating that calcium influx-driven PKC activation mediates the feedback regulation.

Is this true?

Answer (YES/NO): YES